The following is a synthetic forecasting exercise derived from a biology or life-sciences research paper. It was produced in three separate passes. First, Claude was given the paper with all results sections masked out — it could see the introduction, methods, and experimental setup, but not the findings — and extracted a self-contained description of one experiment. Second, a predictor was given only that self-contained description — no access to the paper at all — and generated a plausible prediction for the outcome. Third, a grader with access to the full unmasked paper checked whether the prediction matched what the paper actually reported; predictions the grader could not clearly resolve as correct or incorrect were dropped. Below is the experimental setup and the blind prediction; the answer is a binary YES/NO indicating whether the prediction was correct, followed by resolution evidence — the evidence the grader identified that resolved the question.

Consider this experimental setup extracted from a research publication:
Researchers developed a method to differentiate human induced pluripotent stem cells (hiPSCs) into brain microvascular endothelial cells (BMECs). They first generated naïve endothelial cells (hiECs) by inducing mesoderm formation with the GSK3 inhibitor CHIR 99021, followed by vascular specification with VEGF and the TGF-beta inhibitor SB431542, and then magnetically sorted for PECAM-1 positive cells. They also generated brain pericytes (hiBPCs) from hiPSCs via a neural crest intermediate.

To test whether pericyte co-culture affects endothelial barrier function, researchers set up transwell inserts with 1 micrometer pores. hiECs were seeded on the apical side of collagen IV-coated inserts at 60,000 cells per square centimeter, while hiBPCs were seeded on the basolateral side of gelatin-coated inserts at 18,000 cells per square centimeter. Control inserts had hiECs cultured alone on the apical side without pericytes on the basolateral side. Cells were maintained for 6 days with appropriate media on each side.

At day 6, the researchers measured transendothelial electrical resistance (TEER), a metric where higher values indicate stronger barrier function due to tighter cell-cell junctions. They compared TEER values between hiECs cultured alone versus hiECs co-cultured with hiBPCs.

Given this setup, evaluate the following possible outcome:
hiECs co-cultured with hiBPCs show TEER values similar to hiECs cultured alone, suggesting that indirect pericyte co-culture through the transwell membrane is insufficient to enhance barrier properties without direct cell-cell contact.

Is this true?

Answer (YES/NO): NO